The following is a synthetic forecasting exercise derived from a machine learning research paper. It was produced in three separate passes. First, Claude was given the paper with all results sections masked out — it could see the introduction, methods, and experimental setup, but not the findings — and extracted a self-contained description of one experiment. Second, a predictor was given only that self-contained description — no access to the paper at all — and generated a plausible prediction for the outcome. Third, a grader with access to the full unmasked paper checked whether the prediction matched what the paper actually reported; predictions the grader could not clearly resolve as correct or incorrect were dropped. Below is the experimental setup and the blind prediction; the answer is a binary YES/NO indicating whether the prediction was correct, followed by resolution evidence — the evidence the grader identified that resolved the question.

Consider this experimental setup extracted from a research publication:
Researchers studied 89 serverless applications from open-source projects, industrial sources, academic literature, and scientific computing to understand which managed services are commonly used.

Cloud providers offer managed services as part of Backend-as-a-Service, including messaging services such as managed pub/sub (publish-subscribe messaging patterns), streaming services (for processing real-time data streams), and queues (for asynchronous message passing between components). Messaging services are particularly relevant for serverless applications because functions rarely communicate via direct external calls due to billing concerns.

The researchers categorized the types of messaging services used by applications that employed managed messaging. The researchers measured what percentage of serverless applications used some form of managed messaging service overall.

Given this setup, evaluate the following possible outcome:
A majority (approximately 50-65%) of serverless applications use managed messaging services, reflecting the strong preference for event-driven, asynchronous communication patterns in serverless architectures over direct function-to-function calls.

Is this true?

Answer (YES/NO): NO